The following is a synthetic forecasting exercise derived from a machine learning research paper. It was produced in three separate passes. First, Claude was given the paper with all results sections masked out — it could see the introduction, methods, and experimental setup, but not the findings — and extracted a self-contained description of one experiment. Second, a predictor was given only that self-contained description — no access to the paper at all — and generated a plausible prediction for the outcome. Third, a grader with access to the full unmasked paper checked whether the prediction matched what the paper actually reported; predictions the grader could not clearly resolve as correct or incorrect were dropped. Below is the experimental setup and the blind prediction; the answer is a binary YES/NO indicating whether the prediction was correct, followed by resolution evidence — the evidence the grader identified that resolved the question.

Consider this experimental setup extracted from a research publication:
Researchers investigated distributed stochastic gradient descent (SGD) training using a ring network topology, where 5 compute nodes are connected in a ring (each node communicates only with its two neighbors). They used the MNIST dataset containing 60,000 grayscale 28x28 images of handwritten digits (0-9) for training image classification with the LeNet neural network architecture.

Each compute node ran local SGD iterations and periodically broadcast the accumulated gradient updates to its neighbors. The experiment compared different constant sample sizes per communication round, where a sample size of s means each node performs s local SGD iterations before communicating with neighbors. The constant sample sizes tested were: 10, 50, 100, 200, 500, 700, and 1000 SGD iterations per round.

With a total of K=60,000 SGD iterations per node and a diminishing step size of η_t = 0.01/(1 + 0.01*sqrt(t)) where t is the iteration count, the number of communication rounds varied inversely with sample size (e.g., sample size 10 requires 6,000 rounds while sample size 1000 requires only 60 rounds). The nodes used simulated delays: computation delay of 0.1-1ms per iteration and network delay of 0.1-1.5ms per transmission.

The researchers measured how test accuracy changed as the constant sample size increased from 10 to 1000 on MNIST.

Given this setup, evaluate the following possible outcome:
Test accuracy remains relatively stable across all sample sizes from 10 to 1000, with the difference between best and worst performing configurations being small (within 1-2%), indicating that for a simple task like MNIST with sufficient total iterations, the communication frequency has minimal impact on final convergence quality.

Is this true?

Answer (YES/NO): NO